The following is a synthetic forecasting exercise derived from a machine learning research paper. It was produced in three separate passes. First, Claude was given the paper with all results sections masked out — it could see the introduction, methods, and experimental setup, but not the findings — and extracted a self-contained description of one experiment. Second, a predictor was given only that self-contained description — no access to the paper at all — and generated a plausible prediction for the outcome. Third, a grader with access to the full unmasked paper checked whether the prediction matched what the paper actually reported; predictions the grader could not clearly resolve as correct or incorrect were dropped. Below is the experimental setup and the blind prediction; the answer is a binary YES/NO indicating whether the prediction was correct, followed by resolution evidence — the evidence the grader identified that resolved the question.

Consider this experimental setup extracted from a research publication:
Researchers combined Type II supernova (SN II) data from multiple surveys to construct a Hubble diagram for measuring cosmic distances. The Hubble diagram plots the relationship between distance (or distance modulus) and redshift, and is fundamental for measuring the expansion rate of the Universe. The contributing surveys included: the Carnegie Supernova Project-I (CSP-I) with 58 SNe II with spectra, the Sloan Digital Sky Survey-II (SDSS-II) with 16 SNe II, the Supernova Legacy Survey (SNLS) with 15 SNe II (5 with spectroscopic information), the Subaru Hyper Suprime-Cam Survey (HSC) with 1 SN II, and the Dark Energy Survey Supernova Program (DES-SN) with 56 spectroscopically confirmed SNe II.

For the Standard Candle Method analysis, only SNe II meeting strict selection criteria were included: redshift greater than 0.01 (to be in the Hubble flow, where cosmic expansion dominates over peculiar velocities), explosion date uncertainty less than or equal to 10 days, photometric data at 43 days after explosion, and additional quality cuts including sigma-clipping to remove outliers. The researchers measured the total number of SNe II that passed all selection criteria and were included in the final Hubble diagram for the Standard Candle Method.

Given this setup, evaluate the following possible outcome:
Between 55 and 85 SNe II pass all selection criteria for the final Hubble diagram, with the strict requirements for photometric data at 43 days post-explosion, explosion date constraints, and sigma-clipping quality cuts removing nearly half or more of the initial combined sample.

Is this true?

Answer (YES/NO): YES